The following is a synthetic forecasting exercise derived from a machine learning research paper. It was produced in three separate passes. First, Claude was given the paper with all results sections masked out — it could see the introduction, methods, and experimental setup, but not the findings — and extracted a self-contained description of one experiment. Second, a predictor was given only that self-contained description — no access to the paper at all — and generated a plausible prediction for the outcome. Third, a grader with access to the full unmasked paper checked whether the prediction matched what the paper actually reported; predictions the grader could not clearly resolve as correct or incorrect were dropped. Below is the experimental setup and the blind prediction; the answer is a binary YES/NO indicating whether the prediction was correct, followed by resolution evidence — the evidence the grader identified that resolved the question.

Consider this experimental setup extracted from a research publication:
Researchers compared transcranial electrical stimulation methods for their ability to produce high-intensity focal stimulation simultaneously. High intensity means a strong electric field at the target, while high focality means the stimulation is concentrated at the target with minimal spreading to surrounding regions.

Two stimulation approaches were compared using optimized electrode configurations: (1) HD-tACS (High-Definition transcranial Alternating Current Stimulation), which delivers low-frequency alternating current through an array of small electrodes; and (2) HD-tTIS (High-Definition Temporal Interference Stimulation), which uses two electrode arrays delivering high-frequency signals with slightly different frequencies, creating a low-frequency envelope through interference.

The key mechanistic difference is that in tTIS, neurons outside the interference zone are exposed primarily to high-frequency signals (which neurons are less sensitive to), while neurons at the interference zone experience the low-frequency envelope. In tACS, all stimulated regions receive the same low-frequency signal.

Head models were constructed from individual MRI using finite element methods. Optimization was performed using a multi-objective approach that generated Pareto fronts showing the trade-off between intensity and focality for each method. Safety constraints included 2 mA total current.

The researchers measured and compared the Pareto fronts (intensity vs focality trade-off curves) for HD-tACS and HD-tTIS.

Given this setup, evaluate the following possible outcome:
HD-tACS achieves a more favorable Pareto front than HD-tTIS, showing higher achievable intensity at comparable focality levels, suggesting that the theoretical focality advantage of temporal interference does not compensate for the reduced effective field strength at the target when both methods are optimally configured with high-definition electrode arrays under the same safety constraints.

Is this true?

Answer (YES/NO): NO